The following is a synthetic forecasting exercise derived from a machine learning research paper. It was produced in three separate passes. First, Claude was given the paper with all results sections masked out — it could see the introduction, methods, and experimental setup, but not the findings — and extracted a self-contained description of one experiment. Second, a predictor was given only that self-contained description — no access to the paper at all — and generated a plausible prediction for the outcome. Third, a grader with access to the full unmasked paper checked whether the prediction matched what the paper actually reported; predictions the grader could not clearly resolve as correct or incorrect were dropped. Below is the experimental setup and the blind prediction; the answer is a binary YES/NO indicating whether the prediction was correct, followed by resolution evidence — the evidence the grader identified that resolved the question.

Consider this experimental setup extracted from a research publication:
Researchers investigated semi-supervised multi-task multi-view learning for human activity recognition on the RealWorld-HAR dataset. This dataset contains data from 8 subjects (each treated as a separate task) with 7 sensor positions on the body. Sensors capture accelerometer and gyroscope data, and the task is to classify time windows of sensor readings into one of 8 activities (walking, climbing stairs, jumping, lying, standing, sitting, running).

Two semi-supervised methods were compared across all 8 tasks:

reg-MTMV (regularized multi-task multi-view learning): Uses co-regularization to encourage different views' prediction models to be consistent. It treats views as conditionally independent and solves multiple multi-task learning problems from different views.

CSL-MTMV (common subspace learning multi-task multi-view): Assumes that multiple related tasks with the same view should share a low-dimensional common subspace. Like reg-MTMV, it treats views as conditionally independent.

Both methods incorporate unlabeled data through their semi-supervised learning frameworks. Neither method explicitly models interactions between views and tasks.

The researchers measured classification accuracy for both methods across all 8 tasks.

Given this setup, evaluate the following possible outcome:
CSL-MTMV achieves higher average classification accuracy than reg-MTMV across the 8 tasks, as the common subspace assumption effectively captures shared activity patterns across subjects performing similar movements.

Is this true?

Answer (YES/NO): YES